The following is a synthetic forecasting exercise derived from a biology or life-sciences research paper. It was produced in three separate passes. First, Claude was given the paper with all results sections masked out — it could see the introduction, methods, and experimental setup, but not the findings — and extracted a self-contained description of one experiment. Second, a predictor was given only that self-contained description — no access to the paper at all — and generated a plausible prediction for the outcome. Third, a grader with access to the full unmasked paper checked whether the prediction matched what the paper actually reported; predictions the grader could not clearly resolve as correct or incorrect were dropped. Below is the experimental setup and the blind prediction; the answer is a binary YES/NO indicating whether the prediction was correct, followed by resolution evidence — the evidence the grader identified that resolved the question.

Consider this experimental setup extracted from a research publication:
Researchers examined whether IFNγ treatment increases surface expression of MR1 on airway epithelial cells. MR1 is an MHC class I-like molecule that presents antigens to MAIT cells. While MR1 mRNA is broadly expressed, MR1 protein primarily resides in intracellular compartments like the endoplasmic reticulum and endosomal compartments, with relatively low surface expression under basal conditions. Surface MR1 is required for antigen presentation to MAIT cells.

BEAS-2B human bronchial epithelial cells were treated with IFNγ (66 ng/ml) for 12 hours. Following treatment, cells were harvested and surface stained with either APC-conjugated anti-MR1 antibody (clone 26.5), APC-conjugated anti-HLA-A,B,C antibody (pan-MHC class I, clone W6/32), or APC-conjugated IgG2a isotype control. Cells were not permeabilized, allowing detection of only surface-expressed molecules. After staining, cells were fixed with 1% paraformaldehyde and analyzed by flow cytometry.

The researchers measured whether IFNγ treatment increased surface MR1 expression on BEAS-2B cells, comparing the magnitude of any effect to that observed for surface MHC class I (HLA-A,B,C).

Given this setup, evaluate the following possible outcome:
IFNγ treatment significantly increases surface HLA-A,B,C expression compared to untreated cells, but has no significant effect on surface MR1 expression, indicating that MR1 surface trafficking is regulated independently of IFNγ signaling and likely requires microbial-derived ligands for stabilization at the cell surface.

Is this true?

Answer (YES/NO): NO